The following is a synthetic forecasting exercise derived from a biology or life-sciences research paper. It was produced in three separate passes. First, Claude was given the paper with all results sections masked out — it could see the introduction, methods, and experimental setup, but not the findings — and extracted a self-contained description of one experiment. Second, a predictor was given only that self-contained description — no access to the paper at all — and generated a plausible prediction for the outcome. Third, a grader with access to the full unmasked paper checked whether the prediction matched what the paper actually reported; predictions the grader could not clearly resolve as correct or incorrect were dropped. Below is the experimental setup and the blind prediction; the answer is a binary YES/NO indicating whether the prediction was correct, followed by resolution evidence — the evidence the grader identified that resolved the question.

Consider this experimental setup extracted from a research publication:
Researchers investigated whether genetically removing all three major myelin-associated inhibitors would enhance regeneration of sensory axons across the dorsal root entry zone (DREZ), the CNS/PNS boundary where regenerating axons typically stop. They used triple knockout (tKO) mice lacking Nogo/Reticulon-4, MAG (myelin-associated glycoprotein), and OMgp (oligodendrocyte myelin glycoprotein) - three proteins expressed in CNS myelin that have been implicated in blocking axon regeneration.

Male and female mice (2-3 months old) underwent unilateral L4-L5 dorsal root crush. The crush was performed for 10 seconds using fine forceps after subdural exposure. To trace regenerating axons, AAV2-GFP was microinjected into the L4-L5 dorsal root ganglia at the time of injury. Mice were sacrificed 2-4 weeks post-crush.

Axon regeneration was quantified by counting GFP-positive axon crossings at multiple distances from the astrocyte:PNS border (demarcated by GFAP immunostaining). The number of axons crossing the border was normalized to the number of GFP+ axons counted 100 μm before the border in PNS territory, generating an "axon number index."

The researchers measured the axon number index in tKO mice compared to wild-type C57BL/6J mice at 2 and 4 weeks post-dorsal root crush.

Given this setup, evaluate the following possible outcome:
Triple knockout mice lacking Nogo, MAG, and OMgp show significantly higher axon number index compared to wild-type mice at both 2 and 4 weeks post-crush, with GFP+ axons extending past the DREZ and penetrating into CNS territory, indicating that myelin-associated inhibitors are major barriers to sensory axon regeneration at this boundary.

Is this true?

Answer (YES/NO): NO